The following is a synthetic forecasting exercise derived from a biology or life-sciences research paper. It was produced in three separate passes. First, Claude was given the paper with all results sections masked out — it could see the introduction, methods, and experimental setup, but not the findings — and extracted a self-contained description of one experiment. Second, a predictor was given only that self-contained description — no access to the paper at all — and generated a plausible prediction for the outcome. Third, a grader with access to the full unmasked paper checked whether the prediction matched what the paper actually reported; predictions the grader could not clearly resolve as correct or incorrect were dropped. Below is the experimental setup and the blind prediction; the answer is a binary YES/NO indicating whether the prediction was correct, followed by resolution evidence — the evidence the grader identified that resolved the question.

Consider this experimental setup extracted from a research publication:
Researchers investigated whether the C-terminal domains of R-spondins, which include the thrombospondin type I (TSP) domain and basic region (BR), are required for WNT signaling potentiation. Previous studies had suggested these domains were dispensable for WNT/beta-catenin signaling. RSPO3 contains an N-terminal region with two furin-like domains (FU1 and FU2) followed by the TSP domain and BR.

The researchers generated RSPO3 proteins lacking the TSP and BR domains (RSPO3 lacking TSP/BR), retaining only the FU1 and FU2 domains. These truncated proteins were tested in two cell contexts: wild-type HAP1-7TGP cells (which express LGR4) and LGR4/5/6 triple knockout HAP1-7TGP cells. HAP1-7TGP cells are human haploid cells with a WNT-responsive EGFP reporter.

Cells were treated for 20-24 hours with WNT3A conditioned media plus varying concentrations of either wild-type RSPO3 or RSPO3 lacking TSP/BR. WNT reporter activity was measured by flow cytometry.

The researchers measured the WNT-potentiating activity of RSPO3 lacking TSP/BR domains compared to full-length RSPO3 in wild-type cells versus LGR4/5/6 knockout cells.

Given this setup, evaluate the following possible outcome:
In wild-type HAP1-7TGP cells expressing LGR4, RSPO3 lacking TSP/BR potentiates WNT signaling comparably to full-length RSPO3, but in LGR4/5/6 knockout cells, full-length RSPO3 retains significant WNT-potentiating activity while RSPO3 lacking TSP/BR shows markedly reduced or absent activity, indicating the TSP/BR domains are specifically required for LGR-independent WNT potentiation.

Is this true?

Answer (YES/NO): NO